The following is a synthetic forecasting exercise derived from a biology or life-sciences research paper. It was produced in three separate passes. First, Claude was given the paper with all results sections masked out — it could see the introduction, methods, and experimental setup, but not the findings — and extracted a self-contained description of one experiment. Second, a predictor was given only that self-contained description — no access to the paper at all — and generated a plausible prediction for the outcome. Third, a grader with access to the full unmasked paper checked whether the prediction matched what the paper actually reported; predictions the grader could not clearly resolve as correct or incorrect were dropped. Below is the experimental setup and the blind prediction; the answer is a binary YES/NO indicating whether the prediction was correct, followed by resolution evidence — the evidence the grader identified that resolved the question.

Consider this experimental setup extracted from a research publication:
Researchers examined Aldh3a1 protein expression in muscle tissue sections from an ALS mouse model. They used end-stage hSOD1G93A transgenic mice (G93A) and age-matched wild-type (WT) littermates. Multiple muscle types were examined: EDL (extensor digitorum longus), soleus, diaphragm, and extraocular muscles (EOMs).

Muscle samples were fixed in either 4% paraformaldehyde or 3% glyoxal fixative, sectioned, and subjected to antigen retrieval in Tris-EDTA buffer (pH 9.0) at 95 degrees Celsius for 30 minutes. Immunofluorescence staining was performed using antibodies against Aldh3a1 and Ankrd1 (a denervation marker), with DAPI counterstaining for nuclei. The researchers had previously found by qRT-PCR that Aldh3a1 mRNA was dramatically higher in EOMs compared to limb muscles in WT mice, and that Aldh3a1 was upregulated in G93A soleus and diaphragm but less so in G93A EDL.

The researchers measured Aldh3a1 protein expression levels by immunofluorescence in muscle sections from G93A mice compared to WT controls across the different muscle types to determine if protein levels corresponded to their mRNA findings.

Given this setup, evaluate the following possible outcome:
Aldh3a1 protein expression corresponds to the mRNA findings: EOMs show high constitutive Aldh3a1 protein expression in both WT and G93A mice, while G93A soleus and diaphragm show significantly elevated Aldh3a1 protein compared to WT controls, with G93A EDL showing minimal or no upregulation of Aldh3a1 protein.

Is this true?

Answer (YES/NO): YES